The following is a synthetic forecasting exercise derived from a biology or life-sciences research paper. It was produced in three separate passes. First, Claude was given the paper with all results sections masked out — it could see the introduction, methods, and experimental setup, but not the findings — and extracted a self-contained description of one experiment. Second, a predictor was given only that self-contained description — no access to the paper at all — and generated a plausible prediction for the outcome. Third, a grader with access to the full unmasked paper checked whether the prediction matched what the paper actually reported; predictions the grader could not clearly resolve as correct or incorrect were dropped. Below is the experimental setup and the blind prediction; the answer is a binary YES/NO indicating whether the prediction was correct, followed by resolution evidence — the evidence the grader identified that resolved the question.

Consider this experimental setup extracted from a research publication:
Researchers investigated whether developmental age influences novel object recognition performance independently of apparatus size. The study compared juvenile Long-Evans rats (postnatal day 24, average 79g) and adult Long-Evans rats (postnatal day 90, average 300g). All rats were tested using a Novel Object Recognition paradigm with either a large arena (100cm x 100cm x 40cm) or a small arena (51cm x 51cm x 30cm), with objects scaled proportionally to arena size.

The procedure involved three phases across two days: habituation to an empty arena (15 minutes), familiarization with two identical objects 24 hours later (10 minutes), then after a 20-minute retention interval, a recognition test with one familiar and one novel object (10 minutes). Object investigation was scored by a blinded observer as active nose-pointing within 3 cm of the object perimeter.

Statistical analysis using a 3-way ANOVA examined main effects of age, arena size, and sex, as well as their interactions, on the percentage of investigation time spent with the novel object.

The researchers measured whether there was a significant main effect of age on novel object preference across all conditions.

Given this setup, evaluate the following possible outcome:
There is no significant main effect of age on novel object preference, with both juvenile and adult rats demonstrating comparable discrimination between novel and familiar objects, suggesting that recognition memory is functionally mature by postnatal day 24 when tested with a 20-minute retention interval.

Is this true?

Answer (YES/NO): NO